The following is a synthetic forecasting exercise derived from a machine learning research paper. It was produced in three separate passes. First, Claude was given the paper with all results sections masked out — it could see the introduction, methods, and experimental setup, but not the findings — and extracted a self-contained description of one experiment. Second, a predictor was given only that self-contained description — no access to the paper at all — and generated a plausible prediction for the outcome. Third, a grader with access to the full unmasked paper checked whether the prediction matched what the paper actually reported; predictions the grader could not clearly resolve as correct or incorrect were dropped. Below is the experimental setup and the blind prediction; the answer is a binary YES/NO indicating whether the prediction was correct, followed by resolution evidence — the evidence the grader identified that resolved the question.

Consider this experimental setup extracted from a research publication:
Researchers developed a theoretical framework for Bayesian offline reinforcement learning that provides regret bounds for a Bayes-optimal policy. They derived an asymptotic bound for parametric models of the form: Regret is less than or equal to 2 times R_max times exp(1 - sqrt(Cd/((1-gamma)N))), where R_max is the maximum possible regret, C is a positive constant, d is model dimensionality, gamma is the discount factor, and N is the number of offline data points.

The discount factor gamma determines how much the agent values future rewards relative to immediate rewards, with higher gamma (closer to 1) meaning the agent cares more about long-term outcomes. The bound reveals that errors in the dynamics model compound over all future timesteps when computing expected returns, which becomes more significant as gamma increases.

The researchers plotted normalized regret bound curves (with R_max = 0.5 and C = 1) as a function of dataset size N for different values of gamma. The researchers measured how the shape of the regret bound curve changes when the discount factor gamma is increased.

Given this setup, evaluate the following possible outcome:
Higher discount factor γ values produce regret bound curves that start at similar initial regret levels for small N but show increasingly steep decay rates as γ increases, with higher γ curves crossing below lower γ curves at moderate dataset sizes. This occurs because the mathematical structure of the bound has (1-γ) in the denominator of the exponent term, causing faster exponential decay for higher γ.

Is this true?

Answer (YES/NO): NO